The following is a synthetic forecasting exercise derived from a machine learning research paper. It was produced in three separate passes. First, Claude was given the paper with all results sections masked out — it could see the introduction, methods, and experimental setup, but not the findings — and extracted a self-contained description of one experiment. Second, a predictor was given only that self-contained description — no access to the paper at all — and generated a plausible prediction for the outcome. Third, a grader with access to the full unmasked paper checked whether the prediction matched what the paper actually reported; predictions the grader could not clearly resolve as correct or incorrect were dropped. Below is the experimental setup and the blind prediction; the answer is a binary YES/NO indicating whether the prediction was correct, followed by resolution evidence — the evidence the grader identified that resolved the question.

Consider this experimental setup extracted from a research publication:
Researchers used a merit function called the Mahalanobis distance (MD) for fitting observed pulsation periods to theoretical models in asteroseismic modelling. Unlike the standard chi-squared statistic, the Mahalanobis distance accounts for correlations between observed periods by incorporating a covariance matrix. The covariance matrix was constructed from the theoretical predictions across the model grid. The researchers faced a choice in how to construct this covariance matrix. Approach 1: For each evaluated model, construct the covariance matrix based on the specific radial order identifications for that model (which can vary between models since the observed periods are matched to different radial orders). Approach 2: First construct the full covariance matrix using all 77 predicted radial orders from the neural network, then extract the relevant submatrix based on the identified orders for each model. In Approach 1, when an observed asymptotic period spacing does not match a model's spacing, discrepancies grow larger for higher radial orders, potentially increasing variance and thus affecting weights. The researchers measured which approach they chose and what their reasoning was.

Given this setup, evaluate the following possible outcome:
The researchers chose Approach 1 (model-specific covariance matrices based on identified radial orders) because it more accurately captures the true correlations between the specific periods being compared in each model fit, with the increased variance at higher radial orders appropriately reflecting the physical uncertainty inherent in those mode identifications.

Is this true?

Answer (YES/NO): NO